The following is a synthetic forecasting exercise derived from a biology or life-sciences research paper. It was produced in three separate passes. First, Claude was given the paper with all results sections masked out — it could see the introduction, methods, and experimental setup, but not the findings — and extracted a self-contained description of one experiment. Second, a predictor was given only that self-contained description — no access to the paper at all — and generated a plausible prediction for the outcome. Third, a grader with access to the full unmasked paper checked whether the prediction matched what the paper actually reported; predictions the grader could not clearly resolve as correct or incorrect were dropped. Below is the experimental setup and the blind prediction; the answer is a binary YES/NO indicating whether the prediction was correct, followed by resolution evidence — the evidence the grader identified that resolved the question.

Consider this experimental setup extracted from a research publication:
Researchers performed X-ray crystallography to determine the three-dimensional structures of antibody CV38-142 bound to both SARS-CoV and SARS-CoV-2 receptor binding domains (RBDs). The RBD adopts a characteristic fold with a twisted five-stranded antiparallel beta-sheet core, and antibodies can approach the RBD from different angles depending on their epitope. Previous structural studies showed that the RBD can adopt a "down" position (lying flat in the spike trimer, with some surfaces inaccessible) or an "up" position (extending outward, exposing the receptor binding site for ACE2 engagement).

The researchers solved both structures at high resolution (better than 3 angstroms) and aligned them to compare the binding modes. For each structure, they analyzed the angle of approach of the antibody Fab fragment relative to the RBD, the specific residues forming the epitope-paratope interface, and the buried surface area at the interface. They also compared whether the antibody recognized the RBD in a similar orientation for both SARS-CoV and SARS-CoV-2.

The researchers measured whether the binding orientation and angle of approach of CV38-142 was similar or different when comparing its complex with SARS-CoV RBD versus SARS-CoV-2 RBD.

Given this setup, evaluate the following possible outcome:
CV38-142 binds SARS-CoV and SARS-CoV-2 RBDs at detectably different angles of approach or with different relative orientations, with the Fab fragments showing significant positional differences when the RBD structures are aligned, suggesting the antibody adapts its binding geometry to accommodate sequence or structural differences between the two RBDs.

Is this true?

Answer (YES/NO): NO